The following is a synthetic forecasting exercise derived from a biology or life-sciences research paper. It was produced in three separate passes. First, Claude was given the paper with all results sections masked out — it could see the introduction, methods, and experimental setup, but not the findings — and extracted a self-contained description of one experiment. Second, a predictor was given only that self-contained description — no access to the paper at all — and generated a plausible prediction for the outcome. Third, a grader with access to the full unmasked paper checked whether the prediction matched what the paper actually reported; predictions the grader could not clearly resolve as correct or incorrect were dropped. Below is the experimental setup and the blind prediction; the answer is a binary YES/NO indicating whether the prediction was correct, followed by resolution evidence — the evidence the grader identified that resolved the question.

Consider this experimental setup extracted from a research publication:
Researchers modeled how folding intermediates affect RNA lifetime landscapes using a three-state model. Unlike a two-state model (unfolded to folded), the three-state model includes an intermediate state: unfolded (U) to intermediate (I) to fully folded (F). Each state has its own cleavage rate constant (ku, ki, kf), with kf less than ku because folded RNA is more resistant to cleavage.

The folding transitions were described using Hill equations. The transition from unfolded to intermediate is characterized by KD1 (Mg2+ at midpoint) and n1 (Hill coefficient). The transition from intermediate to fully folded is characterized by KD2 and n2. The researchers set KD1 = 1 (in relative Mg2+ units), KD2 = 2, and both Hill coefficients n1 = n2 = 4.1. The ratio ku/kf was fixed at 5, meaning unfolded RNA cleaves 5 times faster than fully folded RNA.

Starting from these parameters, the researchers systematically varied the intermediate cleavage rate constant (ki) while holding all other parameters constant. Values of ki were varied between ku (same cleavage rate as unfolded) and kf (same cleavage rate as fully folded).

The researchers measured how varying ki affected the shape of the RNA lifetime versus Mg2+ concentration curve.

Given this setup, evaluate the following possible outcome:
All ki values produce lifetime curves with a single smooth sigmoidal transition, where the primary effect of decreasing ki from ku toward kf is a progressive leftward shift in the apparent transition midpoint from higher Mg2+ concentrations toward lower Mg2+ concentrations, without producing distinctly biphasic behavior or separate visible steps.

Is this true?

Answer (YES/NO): NO